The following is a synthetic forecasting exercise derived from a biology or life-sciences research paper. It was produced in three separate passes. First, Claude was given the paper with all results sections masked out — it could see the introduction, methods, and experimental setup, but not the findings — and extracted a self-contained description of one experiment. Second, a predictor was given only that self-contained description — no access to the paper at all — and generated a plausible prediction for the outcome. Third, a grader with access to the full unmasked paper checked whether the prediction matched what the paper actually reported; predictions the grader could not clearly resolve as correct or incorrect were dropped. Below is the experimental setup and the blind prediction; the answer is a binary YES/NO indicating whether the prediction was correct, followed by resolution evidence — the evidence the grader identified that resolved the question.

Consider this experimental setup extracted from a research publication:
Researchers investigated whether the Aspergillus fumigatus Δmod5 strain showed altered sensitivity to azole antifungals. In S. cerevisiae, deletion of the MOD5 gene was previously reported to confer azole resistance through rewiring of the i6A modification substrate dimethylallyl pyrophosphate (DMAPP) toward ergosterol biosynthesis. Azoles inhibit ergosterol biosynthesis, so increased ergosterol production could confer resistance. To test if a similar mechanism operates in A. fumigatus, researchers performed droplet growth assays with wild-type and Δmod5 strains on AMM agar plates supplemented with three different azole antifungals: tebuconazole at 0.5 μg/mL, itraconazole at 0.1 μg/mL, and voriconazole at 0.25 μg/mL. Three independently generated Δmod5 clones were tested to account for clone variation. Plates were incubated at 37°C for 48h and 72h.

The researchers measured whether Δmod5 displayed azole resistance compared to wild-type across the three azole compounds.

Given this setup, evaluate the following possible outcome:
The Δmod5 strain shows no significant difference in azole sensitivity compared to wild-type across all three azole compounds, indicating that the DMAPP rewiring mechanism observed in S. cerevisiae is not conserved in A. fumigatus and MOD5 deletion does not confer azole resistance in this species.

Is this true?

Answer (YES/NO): NO